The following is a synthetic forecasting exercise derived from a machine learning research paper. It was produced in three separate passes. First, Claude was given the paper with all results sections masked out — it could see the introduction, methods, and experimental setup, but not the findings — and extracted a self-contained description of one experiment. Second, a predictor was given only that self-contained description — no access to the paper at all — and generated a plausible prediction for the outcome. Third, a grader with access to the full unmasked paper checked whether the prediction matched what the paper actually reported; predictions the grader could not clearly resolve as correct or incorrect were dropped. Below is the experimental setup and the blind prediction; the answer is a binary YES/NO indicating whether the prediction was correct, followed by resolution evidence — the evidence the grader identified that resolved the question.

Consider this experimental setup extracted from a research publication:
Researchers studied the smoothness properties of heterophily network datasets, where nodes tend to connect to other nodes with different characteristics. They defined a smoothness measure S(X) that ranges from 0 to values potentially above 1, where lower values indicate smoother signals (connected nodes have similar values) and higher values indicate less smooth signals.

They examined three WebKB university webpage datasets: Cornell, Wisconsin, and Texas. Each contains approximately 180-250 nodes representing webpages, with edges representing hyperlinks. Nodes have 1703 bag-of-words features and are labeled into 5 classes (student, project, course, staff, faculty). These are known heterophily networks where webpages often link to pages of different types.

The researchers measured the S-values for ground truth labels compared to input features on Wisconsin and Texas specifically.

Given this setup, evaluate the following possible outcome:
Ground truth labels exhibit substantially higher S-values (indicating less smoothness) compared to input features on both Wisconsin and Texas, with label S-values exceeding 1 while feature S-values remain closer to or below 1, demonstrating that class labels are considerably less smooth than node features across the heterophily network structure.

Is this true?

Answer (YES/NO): NO